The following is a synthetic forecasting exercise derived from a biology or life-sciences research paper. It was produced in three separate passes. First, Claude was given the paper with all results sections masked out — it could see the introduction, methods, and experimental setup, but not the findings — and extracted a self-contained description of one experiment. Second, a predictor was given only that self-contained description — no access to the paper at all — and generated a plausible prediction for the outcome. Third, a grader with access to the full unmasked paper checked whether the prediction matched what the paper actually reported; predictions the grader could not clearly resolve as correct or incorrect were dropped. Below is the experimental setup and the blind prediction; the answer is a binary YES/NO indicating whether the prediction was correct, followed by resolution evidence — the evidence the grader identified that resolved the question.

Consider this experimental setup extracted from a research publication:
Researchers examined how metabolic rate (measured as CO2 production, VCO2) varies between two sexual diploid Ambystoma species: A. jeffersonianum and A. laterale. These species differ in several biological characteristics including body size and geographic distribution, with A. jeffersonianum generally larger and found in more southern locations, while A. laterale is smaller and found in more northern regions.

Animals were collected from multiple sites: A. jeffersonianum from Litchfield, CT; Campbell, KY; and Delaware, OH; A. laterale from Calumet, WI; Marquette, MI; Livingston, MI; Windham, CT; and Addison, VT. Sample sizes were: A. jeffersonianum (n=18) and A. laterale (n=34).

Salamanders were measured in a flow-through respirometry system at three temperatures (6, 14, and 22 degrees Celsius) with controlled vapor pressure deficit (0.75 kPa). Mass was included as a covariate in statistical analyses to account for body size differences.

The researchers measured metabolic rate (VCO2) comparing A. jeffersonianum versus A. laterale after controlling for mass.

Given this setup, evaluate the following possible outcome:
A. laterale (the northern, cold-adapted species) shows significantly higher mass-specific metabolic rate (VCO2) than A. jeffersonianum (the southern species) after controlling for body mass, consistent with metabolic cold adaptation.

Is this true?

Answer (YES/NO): NO